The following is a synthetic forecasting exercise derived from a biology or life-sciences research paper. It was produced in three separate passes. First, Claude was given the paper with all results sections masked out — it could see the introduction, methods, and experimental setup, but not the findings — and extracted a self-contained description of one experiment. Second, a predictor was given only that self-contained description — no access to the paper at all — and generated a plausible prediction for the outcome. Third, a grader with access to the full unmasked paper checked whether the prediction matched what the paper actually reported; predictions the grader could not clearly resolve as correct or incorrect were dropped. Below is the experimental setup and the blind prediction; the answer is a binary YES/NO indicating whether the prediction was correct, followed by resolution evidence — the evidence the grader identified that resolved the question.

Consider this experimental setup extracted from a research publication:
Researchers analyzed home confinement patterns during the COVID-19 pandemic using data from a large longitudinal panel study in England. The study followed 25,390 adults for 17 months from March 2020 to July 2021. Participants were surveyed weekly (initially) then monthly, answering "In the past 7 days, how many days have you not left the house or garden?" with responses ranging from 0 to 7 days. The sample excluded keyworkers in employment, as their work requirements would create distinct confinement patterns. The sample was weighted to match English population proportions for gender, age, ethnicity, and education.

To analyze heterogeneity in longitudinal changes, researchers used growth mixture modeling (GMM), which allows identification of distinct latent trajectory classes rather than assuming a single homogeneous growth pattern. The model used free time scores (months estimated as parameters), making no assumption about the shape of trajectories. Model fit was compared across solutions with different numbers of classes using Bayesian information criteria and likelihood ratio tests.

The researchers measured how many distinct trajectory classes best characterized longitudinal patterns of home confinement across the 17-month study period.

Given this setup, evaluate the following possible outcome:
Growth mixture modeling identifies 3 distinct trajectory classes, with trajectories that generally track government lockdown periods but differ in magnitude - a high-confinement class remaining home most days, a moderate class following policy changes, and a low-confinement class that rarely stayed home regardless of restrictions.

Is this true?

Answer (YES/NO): YES